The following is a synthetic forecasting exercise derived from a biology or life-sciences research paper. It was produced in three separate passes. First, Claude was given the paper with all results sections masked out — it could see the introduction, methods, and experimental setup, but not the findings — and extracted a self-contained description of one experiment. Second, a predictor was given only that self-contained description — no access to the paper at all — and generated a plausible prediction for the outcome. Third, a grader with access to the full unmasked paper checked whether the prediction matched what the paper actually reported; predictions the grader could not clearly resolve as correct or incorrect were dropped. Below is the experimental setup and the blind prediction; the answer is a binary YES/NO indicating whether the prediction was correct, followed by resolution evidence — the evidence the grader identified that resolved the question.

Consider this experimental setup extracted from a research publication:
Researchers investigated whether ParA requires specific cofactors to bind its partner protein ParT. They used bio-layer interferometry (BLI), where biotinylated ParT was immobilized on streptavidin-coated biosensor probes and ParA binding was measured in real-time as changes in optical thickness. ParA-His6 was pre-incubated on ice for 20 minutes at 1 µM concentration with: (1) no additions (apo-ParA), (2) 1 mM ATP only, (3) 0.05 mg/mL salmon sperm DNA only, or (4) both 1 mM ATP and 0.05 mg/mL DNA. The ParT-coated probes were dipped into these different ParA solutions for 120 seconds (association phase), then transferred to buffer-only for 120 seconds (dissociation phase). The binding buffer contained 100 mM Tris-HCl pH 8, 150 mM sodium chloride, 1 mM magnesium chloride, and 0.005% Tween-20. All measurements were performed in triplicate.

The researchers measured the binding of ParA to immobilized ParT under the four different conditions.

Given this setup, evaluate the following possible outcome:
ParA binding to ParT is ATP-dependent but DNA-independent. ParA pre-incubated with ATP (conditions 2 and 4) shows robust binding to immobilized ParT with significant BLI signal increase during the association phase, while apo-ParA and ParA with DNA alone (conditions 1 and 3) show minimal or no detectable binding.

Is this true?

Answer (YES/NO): NO